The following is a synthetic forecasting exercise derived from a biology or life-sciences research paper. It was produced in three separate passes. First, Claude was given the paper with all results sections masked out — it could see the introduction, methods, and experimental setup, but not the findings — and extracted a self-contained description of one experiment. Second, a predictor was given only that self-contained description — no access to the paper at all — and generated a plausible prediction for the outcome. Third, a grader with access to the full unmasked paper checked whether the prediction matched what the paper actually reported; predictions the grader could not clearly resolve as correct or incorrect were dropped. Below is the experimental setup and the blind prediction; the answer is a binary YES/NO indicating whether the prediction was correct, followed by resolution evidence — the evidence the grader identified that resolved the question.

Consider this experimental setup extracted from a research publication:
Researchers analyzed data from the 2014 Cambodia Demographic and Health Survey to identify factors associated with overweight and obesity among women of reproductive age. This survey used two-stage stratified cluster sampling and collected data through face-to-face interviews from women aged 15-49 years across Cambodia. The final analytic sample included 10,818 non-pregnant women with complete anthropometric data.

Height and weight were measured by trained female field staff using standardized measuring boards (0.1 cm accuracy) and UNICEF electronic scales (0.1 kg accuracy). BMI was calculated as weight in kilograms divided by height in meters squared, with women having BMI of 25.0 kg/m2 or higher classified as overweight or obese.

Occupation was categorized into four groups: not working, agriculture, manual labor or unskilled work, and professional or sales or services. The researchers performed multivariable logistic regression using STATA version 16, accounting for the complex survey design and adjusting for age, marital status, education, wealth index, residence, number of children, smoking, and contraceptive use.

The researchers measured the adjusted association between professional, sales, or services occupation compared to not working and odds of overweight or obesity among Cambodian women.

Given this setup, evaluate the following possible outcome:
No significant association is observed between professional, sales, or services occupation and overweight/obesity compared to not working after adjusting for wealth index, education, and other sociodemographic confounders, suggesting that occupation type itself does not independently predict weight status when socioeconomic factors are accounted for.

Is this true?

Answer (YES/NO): NO